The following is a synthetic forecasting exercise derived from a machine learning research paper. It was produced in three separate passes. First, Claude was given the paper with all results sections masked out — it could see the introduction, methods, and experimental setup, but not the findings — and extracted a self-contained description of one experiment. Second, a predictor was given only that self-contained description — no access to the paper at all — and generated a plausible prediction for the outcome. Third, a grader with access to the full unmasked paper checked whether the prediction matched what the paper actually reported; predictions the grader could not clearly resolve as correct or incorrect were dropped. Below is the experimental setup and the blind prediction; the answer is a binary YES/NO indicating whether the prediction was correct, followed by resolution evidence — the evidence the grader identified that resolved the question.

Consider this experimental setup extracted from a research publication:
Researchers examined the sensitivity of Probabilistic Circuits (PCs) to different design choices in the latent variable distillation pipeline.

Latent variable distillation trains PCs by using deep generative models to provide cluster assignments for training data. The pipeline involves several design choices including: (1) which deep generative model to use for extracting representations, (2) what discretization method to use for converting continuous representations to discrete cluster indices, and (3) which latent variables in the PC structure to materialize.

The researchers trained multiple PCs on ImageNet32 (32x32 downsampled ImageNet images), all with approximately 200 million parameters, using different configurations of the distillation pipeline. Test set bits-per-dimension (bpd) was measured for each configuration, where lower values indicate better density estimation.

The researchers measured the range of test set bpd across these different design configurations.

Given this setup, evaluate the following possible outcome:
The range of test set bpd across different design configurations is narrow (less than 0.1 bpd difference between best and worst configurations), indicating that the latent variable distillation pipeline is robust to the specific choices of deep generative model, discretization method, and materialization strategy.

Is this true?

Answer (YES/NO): NO